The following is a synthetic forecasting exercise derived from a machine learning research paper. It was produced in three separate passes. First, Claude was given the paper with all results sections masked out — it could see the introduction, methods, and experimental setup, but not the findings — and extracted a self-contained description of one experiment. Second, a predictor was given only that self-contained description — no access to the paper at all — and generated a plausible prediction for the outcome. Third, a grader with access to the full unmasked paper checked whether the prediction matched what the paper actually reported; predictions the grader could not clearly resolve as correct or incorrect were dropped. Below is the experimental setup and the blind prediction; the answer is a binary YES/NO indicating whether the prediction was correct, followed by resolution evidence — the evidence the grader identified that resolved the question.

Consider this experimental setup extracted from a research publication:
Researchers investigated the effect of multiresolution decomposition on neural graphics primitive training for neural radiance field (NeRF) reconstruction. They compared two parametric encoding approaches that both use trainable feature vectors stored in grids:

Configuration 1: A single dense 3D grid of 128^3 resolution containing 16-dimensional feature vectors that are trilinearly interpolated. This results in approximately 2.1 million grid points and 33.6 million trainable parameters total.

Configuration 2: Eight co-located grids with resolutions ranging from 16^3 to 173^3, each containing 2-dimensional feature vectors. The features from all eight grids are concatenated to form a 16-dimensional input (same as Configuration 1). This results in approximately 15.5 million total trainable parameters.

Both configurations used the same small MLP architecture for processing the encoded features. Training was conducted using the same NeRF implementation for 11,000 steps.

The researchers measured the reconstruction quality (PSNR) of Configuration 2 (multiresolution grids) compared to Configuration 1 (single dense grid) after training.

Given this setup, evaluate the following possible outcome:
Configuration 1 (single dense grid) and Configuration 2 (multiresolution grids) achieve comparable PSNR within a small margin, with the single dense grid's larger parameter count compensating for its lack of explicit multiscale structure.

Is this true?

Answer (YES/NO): YES